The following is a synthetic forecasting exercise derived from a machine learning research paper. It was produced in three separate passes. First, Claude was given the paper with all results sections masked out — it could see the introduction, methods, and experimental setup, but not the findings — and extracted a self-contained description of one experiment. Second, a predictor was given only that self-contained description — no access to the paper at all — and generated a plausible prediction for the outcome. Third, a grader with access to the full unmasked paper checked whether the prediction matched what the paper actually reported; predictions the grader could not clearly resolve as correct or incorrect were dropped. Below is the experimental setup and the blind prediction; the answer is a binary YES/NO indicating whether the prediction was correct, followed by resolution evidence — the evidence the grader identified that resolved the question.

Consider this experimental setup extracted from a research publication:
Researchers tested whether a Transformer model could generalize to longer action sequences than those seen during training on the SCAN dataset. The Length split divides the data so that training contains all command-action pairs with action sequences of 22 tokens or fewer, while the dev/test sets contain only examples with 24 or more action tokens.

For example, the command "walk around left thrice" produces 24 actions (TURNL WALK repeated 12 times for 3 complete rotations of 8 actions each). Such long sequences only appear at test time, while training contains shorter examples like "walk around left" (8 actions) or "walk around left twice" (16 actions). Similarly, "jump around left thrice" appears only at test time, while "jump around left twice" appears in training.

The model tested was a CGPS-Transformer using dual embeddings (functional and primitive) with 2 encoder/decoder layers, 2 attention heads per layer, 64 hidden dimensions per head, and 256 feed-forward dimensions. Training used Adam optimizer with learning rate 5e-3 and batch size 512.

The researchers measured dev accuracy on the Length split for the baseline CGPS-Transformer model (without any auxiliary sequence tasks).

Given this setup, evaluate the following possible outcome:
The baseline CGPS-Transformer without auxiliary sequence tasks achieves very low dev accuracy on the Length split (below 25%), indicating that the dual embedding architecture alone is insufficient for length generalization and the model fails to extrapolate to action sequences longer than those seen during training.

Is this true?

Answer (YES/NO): YES